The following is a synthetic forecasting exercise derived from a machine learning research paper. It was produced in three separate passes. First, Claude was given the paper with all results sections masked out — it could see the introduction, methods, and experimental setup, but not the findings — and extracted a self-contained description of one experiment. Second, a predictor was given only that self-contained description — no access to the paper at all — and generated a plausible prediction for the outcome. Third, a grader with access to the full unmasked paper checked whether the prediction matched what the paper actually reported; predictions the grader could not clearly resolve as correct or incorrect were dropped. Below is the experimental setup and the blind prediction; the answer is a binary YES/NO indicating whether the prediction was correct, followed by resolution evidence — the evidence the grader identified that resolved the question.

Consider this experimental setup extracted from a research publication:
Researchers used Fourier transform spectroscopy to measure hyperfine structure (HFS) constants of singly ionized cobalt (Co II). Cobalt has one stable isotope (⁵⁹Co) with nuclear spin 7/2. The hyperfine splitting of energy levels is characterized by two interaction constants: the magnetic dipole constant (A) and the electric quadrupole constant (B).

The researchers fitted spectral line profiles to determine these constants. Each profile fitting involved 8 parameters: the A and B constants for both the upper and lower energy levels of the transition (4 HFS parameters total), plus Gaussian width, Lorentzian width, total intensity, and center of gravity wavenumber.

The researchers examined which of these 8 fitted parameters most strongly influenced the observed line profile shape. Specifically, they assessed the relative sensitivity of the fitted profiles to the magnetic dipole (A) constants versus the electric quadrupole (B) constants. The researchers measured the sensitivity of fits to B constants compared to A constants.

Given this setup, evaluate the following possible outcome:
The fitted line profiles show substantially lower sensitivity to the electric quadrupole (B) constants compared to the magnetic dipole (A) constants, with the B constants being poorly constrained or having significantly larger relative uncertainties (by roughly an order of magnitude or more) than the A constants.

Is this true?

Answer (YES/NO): YES